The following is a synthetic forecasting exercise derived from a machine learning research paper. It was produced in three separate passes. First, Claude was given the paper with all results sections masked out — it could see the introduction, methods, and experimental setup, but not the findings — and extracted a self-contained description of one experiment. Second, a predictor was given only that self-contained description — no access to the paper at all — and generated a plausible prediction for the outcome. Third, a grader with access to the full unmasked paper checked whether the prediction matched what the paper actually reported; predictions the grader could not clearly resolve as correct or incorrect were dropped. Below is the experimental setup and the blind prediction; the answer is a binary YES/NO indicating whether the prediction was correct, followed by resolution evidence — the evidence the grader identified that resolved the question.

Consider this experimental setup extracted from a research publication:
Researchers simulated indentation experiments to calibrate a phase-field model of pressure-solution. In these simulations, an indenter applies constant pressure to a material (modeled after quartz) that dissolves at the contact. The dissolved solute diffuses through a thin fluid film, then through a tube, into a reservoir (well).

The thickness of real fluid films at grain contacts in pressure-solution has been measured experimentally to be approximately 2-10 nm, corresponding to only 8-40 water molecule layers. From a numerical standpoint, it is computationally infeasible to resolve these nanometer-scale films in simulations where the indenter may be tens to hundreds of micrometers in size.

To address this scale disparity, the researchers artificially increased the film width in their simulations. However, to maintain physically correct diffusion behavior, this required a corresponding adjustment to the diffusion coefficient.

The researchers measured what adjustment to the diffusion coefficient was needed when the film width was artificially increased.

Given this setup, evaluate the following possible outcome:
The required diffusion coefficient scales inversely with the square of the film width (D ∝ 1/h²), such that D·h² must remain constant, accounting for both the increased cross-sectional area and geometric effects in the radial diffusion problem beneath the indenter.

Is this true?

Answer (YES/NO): NO